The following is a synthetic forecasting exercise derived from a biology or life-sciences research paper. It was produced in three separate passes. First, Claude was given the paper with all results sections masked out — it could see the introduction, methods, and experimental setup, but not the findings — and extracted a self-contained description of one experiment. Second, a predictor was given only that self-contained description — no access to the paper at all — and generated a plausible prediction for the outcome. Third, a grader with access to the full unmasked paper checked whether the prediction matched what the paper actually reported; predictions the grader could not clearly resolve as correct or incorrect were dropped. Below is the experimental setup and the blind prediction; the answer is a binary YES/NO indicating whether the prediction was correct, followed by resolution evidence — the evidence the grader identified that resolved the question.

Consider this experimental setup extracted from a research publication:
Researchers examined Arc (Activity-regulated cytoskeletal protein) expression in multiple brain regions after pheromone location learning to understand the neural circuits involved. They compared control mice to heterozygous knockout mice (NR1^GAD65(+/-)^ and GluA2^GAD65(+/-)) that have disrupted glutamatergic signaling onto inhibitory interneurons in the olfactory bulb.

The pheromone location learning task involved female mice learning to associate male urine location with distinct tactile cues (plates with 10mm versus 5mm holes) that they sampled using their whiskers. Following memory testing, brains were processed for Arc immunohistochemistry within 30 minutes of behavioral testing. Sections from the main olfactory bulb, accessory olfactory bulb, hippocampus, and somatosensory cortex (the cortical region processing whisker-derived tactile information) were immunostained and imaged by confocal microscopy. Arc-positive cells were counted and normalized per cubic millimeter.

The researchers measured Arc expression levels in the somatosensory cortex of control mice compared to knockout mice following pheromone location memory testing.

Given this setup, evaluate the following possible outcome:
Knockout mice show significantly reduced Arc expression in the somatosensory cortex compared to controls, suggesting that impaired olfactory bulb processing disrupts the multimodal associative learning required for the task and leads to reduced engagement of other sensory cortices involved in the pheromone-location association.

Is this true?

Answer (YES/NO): YES